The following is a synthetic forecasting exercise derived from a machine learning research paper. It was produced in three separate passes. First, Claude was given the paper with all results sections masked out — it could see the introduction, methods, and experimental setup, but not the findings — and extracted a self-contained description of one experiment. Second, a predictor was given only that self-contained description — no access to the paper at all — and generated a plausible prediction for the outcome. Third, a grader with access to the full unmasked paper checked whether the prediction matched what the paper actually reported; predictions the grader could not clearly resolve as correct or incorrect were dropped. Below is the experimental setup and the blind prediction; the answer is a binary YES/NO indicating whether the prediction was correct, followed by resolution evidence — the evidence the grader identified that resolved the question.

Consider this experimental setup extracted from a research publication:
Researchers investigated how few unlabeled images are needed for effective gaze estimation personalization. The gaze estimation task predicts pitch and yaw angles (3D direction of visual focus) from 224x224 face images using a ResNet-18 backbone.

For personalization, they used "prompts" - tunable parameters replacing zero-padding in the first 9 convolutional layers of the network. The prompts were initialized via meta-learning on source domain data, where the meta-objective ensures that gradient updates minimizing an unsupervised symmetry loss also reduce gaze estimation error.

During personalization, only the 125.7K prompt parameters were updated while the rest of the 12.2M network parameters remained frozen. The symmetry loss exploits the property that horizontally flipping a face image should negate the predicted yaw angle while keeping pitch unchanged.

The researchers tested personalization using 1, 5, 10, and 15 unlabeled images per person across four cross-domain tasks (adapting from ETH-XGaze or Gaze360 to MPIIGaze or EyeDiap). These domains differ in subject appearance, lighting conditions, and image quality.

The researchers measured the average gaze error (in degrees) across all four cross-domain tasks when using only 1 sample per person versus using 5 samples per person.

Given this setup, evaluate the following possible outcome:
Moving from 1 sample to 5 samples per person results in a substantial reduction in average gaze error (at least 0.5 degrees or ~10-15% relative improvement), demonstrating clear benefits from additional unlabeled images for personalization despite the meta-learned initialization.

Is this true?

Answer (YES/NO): NO